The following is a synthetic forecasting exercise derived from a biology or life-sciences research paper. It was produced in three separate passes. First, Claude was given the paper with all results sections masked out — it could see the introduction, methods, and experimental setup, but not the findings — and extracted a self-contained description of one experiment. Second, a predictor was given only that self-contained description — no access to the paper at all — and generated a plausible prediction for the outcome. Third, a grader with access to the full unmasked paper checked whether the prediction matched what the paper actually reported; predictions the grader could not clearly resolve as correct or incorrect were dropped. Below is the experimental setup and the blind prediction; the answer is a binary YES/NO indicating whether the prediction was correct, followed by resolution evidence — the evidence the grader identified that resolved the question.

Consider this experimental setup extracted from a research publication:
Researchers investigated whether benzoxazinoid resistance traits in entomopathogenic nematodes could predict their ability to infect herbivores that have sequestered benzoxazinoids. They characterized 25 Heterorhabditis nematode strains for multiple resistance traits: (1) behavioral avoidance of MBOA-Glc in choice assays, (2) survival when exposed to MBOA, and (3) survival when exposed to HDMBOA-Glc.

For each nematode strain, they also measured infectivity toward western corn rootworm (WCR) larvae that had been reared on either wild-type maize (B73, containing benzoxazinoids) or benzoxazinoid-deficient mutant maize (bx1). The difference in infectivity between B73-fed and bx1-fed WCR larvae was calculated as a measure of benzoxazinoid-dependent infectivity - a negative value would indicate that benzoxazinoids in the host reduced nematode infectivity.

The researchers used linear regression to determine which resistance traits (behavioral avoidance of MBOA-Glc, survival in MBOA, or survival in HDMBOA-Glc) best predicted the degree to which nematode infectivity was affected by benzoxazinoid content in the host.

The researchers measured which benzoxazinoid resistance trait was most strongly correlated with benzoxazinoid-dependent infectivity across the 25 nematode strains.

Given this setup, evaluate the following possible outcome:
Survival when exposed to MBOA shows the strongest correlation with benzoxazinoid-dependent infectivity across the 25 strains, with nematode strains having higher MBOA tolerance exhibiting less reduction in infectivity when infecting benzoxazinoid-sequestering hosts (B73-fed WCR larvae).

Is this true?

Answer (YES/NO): NO